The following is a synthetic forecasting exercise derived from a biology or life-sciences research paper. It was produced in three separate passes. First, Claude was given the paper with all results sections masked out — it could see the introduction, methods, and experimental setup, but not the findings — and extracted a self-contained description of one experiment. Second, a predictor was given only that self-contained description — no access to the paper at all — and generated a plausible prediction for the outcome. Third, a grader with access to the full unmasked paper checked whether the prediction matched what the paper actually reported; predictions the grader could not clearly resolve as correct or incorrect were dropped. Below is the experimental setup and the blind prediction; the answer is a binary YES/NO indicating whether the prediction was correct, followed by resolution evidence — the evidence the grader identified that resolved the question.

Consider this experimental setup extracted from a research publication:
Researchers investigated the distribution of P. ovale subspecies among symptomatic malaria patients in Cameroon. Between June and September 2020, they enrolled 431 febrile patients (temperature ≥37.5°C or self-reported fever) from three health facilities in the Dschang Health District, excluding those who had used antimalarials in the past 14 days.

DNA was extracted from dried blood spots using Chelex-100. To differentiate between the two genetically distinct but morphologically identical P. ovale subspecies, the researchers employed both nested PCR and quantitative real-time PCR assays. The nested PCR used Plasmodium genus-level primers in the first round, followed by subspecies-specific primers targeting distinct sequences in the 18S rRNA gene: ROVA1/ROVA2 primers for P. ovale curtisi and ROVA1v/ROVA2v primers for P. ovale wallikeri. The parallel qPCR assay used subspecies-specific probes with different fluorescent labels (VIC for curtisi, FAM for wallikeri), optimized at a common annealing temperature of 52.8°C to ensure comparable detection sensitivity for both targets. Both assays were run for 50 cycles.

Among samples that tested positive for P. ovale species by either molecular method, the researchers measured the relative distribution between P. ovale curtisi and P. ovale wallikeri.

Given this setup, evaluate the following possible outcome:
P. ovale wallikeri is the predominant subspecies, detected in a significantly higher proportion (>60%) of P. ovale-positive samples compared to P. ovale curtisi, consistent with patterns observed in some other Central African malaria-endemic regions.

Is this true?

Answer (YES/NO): NO